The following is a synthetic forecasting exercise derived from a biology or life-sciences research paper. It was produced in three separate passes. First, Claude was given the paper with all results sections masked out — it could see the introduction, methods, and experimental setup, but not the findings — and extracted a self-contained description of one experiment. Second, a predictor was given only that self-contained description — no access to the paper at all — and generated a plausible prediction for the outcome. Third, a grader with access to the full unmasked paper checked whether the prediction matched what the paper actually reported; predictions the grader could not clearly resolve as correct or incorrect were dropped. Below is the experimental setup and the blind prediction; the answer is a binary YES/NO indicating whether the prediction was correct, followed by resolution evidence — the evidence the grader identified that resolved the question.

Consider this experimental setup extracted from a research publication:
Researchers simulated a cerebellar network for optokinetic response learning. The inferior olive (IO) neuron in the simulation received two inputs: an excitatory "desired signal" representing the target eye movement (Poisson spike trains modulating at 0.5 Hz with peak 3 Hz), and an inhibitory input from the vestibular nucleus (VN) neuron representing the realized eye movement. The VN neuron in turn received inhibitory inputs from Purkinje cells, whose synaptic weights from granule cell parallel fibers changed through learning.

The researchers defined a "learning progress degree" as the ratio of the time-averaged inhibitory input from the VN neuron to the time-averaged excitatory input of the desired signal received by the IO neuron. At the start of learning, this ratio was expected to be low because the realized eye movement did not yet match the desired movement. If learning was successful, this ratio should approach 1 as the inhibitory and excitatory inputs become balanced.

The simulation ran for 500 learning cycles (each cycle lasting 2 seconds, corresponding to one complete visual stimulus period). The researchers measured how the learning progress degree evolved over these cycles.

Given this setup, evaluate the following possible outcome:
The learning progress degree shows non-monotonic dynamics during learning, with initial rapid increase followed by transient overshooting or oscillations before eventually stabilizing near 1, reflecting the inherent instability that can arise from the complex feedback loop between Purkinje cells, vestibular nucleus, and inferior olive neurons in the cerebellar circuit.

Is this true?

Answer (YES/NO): NO